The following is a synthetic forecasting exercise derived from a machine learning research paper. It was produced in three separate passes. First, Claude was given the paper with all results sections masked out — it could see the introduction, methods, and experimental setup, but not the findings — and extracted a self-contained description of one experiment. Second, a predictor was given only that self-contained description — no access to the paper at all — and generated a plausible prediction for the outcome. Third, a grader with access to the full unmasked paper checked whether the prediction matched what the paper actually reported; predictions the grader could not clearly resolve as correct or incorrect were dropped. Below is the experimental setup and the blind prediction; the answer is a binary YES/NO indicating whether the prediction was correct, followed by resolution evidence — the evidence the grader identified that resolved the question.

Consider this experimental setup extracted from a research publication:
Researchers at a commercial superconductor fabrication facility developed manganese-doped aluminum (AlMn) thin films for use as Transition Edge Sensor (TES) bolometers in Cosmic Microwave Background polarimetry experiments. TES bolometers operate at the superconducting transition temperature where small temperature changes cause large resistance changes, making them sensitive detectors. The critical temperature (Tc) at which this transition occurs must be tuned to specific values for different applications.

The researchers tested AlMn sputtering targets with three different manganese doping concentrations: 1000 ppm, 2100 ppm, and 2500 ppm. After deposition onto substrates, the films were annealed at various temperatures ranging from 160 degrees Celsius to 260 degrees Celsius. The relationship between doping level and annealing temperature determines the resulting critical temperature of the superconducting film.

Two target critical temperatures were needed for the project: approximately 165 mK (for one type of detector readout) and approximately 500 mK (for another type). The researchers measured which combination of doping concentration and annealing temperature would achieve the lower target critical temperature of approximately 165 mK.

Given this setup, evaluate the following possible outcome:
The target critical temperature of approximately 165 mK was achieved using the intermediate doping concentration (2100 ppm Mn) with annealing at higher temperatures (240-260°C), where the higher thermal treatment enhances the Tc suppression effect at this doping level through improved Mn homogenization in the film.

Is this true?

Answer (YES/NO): NO